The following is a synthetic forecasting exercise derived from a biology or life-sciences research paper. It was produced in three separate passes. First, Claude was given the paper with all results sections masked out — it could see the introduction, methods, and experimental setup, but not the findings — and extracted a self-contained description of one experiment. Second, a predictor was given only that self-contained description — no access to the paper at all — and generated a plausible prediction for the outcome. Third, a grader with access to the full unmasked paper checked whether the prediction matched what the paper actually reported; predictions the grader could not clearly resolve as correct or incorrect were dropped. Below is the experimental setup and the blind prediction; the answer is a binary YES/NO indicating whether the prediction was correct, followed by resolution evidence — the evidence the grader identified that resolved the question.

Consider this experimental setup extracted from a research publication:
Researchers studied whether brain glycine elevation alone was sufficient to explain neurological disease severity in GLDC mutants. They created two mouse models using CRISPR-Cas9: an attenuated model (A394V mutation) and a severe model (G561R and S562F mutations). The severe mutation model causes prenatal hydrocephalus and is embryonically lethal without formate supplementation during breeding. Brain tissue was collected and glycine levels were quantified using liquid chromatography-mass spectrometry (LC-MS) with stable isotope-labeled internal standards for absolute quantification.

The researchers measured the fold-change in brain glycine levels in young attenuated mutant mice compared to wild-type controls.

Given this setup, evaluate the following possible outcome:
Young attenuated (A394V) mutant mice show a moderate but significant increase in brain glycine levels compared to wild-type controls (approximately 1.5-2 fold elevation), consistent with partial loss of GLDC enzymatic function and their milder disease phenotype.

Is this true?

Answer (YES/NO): YES